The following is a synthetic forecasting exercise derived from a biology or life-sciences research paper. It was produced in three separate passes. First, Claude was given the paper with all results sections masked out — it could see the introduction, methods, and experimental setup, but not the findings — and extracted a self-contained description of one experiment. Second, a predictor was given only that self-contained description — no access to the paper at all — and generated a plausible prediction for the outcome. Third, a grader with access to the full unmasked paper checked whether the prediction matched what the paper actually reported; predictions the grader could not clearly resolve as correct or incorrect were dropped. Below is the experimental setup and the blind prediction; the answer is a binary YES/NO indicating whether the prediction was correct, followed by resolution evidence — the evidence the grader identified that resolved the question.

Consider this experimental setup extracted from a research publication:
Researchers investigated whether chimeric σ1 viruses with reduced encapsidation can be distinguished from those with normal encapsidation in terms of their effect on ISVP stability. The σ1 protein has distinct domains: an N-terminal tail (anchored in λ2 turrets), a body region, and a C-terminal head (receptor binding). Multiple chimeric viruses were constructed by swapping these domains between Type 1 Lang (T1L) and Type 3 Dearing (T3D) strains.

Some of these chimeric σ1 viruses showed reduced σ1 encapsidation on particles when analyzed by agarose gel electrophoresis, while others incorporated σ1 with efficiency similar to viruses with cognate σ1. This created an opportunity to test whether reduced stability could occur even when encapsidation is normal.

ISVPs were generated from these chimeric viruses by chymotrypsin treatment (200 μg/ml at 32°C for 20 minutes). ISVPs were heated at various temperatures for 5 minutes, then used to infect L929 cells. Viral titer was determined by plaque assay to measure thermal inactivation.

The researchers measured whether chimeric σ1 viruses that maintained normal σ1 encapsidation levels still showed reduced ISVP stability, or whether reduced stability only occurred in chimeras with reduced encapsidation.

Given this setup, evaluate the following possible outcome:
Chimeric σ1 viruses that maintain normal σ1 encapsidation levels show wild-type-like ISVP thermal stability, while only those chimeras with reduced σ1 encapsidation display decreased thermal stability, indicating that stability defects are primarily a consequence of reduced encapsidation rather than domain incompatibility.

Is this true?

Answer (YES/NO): NO